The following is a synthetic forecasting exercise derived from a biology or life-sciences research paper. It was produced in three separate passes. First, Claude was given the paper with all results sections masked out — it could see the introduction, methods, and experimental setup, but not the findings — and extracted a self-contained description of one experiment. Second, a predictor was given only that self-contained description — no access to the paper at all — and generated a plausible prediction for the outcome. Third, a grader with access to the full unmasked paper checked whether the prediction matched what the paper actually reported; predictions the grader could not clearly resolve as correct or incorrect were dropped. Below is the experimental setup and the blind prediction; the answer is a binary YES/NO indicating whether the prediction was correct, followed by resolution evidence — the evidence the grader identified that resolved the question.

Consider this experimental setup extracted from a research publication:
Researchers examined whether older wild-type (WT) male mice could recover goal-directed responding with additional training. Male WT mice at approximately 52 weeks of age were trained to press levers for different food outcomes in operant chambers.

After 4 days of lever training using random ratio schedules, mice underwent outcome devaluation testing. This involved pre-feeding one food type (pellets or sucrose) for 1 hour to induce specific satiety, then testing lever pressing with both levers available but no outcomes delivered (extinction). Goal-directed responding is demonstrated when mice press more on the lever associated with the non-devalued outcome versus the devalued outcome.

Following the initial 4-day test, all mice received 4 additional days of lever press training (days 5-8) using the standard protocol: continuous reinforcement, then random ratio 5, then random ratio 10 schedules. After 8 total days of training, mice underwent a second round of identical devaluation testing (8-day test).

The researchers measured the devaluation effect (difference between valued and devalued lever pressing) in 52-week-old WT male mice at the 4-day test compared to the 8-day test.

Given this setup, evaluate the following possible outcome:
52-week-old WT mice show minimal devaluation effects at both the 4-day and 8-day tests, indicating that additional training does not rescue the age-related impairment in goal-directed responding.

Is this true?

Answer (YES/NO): NO